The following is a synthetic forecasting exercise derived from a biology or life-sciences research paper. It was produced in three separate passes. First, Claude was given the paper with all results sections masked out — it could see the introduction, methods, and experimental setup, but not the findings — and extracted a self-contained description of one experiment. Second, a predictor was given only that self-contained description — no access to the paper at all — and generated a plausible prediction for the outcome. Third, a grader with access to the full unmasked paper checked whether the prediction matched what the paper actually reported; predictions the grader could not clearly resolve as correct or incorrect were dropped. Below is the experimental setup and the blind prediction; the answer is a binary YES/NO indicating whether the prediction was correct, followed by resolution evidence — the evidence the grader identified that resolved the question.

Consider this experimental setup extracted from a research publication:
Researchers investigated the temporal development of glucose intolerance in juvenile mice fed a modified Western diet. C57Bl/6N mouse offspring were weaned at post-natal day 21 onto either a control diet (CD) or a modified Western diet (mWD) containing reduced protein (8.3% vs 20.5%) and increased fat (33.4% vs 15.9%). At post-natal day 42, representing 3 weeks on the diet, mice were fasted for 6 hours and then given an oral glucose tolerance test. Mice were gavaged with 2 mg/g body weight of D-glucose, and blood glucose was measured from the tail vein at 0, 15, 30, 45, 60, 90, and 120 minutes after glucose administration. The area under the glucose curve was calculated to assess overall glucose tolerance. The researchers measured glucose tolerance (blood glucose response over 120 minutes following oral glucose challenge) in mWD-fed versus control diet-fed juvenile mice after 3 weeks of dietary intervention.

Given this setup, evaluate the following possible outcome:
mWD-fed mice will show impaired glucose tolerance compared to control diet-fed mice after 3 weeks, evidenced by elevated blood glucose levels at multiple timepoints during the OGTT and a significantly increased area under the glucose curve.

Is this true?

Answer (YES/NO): YES